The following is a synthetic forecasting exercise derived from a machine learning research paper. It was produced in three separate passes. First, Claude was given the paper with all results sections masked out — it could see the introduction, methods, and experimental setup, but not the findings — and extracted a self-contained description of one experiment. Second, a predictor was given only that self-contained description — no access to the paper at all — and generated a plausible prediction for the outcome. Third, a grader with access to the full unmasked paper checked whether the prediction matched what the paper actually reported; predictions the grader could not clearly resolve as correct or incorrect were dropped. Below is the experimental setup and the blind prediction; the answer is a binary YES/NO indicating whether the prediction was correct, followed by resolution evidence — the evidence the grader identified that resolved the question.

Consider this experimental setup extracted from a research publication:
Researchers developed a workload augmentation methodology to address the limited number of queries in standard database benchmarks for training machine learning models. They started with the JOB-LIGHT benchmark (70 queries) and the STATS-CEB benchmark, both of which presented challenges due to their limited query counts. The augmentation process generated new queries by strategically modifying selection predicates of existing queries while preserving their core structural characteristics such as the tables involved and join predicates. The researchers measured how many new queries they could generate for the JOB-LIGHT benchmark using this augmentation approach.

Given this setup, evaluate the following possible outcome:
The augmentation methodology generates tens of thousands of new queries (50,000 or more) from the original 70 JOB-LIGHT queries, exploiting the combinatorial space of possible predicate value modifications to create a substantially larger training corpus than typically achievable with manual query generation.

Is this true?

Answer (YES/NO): NO